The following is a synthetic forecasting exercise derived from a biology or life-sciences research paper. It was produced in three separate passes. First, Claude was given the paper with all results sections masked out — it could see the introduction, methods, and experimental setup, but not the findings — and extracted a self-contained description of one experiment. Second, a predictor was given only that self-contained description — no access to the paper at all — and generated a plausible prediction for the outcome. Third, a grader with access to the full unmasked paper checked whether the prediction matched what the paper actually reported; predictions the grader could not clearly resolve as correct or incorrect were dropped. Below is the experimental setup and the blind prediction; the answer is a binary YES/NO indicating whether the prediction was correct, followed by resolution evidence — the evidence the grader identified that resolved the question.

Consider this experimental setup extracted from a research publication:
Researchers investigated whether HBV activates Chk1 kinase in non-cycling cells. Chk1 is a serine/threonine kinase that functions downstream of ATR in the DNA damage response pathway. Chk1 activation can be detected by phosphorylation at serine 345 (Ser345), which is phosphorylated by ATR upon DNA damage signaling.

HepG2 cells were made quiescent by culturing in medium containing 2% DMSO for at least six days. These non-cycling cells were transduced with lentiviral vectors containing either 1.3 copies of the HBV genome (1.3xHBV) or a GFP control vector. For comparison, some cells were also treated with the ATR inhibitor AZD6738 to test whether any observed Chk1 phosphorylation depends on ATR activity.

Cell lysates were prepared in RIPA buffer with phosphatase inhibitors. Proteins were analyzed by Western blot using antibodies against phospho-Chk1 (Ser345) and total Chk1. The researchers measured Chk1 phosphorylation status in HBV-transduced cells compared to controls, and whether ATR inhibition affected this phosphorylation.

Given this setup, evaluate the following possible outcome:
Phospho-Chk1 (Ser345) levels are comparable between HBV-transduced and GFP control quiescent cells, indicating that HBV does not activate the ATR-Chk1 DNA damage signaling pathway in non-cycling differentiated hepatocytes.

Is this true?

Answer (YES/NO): NO